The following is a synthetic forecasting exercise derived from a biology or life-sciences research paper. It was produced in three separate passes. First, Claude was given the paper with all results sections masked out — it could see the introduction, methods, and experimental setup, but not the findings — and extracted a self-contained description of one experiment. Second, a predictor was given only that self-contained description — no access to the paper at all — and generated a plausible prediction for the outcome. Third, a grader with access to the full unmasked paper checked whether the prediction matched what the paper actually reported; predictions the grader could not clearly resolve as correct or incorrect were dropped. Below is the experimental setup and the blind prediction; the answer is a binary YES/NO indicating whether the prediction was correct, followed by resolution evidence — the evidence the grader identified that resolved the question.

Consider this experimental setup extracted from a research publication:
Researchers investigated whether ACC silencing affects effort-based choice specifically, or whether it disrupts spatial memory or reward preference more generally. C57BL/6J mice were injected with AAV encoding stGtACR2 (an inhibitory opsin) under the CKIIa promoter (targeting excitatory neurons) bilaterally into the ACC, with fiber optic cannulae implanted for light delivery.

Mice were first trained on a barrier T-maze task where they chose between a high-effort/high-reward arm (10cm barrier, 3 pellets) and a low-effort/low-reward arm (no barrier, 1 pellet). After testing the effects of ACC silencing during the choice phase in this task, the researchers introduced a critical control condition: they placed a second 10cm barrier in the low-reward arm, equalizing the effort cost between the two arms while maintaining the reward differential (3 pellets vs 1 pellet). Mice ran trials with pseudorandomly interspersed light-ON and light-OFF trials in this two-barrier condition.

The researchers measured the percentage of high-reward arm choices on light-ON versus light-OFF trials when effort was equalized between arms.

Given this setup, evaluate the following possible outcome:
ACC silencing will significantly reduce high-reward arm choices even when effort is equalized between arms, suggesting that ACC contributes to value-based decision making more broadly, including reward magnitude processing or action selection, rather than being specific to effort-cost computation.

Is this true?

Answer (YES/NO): NO